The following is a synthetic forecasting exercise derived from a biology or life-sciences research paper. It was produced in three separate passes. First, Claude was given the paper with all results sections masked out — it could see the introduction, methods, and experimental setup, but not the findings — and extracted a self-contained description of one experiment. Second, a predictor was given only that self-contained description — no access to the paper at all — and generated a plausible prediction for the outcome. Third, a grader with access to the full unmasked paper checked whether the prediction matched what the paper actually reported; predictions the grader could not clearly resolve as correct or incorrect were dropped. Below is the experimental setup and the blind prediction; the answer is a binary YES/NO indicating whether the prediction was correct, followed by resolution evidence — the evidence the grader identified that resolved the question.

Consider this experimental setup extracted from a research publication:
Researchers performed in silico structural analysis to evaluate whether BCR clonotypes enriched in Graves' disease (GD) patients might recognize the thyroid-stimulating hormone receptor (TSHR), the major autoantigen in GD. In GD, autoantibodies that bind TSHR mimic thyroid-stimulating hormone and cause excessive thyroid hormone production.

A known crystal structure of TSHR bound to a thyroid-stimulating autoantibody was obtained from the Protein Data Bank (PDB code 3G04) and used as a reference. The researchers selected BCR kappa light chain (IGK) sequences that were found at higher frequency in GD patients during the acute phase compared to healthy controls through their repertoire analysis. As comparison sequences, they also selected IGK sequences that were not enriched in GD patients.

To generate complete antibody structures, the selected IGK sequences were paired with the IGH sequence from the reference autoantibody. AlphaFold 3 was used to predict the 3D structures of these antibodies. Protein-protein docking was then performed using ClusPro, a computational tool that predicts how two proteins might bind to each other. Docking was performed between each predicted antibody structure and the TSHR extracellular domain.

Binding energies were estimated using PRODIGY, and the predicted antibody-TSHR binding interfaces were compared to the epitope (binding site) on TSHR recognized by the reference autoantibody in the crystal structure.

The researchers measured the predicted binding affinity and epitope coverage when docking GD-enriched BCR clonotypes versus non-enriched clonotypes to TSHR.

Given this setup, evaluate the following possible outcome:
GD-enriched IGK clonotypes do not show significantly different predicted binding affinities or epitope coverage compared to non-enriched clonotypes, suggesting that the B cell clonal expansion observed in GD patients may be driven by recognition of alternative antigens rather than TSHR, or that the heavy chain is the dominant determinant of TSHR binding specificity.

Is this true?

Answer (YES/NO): NO